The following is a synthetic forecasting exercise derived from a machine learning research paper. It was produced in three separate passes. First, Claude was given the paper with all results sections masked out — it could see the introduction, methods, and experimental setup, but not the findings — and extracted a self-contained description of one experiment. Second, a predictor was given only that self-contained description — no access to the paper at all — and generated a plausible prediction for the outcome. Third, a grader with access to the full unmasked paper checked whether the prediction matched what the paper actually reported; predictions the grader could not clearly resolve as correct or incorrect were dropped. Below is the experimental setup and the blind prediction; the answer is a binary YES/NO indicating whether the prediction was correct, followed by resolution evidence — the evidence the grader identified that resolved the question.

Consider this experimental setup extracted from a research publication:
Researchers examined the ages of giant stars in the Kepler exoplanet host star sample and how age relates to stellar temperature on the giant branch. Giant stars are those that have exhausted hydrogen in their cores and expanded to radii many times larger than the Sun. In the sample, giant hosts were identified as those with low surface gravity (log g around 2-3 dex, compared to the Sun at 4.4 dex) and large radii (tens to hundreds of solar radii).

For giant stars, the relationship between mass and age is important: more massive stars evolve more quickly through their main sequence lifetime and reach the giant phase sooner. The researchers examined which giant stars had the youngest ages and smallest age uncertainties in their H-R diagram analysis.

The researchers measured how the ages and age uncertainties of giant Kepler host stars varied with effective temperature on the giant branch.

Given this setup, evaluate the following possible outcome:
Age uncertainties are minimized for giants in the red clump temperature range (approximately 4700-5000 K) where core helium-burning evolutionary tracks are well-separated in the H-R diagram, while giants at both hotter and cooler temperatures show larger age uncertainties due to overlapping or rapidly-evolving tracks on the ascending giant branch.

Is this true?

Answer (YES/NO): NO